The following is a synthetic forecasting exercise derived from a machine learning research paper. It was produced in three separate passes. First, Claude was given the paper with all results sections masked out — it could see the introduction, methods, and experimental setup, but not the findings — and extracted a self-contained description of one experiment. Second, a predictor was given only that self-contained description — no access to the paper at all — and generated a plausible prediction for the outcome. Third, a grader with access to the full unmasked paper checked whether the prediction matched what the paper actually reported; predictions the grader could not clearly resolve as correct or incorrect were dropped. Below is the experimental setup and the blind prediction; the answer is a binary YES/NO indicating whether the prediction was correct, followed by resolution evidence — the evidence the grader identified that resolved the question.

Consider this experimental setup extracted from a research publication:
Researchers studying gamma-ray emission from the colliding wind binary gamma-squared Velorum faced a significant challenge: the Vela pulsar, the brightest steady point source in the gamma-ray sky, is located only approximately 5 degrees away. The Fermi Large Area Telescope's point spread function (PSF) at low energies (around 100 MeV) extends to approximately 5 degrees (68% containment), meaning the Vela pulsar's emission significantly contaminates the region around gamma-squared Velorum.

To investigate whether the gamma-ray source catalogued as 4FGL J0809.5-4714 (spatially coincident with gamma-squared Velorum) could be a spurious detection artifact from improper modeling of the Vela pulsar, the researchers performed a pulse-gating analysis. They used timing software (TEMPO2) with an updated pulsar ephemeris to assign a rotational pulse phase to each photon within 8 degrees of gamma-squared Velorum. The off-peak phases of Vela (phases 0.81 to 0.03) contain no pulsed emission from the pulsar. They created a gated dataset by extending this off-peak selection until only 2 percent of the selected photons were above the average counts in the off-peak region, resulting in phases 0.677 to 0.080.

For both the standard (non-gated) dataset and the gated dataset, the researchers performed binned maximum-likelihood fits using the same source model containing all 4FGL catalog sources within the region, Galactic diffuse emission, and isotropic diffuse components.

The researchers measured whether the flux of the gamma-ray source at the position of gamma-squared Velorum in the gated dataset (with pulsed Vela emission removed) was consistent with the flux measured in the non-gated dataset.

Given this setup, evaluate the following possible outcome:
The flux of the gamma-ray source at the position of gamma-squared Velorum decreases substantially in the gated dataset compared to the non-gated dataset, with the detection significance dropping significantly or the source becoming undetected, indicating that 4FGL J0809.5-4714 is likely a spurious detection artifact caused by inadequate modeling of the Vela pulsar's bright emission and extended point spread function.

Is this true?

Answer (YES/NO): NO